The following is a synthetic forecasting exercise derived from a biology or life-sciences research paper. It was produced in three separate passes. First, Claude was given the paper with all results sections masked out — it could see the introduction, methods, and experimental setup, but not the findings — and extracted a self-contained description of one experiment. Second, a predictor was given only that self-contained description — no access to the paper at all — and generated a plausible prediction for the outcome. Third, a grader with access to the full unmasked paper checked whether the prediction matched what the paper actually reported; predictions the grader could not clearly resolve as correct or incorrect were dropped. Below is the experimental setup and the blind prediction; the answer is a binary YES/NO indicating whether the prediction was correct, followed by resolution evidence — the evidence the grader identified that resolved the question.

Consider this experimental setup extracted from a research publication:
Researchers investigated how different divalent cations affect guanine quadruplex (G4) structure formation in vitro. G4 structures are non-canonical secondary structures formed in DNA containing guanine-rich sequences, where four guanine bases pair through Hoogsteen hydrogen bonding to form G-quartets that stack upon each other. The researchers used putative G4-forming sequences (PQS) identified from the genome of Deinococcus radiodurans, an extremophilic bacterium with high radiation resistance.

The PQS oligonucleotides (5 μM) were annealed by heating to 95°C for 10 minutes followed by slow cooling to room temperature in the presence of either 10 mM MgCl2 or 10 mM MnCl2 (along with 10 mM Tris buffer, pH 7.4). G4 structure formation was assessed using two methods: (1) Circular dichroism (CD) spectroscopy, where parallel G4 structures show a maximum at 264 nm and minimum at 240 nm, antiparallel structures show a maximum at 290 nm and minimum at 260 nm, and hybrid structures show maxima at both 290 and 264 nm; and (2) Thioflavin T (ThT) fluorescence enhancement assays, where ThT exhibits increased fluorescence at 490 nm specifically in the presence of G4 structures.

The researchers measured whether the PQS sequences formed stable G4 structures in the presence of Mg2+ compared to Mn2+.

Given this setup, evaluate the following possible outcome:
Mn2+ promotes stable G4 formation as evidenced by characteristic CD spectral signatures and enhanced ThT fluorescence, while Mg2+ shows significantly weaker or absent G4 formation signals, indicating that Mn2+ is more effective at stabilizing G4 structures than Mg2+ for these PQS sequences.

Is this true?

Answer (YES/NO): NO